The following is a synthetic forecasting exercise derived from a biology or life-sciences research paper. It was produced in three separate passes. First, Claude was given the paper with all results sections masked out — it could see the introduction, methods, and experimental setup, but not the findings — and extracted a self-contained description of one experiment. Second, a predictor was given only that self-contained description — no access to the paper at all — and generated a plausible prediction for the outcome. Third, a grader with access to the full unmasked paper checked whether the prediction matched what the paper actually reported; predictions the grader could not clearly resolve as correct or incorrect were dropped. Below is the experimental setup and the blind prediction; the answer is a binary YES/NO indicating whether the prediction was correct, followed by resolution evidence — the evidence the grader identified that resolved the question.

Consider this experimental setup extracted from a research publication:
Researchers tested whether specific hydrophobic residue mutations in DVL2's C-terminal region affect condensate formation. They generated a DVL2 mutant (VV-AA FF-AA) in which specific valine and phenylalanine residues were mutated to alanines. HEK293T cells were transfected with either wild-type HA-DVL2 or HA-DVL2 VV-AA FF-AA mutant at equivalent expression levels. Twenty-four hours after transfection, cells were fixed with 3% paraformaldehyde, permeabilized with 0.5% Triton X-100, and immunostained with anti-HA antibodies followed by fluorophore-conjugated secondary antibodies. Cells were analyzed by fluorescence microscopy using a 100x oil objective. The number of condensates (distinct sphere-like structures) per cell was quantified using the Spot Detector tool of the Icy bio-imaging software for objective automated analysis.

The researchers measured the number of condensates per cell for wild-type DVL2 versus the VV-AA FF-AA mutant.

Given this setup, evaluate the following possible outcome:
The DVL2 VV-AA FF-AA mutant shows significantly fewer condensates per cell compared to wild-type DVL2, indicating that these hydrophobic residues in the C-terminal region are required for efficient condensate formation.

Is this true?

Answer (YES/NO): YES